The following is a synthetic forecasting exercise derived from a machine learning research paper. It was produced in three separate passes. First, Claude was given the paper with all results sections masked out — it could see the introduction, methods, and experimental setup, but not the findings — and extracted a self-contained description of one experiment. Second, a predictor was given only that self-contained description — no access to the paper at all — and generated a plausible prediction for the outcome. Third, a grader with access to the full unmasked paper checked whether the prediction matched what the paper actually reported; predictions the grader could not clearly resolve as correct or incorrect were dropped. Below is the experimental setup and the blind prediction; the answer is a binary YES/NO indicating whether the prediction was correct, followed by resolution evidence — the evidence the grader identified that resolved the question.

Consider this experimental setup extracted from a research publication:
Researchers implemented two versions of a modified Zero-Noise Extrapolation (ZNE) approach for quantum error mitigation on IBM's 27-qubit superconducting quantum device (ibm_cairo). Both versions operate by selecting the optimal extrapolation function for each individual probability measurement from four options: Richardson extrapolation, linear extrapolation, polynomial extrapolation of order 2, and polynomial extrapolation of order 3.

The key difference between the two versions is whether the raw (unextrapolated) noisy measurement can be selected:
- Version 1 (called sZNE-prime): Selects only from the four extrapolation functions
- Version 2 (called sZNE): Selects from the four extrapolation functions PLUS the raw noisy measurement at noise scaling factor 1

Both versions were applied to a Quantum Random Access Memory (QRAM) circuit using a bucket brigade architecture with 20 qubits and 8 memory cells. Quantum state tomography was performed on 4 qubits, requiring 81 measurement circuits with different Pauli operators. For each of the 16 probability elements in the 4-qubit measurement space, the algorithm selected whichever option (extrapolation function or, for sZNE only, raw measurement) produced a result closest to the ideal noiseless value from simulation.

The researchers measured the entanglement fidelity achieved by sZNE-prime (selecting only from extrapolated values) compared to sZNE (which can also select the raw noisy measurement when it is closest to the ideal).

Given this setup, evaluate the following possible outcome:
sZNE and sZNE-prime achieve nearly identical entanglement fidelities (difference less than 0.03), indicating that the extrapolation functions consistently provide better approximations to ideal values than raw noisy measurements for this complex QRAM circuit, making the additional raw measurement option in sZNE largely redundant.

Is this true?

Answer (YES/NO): NO